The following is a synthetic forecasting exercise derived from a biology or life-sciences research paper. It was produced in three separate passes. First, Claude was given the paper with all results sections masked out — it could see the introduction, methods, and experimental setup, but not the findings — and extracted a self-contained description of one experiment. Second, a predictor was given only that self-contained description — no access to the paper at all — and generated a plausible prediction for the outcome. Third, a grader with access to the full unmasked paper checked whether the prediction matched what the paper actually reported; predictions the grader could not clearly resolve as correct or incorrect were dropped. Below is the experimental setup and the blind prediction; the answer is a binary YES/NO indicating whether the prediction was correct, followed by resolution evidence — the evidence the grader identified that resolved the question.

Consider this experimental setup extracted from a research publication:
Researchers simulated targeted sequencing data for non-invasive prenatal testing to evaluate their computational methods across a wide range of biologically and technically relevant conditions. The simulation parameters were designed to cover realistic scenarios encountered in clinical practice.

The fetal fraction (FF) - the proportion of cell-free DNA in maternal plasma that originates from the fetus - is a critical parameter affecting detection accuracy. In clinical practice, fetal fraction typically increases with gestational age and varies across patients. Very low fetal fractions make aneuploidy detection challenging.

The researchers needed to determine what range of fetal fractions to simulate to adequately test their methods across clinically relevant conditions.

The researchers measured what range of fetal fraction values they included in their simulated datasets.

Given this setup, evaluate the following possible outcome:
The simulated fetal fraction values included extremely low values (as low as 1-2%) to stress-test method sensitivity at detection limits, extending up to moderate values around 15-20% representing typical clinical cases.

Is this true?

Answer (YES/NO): YES